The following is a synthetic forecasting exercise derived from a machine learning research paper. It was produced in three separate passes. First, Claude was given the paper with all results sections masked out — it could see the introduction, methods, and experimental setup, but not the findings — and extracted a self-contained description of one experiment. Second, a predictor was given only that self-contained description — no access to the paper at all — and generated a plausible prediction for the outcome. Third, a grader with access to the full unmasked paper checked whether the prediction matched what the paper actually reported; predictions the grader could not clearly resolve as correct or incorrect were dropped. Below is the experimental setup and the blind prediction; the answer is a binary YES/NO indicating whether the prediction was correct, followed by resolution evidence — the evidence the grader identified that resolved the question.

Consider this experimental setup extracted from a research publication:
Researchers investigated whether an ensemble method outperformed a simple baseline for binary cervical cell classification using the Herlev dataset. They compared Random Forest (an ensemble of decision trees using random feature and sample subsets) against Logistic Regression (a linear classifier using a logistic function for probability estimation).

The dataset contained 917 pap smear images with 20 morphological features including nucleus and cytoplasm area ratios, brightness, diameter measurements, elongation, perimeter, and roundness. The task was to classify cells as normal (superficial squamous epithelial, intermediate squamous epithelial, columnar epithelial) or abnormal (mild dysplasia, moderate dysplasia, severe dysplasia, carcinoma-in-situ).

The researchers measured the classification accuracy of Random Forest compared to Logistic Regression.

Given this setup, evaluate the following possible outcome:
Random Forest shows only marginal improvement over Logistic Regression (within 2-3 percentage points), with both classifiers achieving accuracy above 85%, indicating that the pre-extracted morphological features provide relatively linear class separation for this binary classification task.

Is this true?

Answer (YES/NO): NO